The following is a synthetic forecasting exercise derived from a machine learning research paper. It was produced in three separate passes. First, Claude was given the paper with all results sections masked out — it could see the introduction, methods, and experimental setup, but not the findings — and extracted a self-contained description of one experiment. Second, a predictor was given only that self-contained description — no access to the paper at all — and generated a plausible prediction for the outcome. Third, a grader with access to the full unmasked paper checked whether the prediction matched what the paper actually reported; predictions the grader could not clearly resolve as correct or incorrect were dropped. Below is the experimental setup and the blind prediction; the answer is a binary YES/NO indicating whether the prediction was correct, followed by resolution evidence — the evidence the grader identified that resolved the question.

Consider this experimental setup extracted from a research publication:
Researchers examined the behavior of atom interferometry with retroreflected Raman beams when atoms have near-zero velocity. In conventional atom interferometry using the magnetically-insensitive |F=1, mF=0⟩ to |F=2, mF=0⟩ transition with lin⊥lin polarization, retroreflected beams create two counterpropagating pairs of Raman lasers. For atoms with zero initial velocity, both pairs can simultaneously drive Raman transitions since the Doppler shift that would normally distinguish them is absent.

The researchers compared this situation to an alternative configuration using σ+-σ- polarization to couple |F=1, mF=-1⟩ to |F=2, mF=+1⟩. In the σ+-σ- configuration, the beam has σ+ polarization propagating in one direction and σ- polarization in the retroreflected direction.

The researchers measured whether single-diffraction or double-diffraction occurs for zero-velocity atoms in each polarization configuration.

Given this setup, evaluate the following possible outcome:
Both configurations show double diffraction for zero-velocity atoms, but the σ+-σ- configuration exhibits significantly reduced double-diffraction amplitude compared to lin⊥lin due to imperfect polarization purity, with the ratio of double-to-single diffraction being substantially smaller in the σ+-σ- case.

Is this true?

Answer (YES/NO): NO